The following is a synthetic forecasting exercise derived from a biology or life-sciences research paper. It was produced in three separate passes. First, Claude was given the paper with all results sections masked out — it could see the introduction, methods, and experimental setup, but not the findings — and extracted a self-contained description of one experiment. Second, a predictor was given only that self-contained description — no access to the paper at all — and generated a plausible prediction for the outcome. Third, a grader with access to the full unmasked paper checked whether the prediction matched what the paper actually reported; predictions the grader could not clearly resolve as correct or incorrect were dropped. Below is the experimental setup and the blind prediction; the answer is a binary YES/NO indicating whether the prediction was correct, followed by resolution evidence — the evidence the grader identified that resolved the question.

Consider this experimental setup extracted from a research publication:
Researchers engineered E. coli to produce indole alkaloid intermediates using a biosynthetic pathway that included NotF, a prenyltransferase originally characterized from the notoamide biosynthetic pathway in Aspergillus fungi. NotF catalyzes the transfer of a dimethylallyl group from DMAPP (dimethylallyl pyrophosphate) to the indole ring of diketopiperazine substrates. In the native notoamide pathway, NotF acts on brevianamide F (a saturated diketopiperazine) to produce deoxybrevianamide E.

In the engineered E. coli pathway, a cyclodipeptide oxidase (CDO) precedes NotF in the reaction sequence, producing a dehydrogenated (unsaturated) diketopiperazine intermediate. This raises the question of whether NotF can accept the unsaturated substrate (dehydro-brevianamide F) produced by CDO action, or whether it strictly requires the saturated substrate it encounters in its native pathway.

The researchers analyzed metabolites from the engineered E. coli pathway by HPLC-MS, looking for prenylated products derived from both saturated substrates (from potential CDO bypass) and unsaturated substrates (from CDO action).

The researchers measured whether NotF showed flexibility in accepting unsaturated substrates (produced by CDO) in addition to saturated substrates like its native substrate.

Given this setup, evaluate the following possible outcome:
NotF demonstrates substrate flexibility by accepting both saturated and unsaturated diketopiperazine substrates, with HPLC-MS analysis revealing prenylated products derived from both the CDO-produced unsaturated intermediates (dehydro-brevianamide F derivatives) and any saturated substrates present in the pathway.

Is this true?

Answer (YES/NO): YES